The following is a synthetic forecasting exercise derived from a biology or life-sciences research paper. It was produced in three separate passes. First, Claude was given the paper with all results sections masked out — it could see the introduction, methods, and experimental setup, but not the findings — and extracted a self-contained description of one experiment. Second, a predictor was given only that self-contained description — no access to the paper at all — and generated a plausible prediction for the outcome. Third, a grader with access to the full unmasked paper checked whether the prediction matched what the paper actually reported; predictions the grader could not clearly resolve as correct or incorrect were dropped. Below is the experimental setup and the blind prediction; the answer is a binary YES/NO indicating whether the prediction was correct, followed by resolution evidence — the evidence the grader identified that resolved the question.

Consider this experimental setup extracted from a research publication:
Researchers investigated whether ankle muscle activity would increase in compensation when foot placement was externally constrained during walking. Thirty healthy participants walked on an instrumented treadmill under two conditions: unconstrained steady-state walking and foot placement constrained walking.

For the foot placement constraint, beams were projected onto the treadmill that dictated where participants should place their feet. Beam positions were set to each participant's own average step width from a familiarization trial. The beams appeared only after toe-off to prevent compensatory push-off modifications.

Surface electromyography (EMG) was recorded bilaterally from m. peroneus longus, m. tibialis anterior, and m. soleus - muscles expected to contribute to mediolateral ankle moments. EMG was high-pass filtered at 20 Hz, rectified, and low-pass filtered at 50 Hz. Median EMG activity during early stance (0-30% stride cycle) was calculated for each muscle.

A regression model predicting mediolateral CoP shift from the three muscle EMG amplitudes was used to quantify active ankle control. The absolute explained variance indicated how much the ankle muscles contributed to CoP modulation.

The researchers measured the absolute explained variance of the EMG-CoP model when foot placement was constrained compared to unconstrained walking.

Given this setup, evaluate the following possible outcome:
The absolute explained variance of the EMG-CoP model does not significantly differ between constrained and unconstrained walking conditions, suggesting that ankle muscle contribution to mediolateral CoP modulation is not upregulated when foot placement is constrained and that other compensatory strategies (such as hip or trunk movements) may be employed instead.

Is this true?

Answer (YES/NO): YES